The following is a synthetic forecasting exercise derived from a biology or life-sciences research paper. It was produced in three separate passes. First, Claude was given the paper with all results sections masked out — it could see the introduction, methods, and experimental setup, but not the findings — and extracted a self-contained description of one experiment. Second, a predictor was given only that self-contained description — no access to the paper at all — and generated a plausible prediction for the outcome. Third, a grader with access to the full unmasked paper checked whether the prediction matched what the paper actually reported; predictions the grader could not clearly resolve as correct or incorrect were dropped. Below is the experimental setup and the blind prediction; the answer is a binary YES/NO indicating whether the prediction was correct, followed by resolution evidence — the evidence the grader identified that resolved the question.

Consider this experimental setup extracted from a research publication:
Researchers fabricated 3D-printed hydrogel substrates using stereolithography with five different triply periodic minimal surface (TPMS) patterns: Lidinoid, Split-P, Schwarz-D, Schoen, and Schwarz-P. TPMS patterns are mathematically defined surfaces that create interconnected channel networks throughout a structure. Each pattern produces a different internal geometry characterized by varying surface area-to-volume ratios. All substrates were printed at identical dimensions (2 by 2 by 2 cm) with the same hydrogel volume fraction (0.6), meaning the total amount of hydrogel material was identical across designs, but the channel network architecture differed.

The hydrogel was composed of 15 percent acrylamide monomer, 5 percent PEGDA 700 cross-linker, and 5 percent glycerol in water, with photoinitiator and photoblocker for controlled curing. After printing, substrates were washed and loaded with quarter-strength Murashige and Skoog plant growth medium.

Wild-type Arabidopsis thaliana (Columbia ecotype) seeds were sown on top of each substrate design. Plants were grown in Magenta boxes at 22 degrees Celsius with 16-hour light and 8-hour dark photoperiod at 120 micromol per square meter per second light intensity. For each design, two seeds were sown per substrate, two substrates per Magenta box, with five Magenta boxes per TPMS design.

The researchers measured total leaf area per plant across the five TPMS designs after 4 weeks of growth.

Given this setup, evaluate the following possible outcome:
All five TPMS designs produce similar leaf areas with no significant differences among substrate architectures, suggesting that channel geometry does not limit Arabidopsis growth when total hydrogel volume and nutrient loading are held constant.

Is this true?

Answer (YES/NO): NO